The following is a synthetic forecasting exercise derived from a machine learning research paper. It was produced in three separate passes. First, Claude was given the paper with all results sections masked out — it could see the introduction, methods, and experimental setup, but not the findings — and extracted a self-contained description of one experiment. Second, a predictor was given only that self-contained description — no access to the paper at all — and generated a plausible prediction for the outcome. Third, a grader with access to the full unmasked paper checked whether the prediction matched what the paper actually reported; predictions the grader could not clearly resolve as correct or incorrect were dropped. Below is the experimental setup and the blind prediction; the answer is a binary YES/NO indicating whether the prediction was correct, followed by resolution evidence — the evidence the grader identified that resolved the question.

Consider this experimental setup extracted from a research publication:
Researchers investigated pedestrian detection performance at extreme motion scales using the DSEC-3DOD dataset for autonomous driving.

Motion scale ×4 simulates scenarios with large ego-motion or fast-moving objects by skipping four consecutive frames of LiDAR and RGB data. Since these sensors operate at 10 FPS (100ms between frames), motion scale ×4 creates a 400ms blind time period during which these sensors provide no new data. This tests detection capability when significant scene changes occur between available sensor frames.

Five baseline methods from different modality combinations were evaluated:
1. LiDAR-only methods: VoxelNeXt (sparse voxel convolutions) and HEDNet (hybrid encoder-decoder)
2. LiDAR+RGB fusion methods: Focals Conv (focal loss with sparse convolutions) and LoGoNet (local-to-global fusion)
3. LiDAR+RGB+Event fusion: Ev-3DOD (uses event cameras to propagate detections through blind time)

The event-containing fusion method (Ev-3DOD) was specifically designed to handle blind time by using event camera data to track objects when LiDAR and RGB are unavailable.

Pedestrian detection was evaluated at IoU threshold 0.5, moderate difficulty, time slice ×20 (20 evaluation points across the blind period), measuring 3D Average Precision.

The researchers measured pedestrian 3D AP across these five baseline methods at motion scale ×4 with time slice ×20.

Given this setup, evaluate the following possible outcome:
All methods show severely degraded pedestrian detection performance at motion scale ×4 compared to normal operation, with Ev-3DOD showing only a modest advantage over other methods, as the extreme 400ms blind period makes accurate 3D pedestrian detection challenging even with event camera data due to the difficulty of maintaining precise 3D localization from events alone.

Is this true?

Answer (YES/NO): YES